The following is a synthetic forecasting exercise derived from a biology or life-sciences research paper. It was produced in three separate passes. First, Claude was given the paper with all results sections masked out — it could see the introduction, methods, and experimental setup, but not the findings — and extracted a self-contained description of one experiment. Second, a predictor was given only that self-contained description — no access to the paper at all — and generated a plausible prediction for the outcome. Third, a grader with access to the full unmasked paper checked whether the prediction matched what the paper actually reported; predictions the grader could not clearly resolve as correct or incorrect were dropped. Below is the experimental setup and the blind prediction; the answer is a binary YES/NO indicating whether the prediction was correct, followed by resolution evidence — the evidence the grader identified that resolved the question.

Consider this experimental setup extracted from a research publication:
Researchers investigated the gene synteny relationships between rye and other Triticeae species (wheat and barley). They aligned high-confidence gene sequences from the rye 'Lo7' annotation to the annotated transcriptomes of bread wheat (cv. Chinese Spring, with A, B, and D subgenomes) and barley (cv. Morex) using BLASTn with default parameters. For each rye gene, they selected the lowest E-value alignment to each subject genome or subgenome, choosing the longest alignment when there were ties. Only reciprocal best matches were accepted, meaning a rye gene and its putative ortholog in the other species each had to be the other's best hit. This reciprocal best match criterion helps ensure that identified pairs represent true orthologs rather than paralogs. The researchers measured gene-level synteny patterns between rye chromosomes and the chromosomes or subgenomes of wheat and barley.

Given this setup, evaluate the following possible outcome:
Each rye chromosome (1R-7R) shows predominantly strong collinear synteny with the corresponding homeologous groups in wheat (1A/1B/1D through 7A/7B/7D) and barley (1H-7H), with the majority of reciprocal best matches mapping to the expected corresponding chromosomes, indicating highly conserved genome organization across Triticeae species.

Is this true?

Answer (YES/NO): NO